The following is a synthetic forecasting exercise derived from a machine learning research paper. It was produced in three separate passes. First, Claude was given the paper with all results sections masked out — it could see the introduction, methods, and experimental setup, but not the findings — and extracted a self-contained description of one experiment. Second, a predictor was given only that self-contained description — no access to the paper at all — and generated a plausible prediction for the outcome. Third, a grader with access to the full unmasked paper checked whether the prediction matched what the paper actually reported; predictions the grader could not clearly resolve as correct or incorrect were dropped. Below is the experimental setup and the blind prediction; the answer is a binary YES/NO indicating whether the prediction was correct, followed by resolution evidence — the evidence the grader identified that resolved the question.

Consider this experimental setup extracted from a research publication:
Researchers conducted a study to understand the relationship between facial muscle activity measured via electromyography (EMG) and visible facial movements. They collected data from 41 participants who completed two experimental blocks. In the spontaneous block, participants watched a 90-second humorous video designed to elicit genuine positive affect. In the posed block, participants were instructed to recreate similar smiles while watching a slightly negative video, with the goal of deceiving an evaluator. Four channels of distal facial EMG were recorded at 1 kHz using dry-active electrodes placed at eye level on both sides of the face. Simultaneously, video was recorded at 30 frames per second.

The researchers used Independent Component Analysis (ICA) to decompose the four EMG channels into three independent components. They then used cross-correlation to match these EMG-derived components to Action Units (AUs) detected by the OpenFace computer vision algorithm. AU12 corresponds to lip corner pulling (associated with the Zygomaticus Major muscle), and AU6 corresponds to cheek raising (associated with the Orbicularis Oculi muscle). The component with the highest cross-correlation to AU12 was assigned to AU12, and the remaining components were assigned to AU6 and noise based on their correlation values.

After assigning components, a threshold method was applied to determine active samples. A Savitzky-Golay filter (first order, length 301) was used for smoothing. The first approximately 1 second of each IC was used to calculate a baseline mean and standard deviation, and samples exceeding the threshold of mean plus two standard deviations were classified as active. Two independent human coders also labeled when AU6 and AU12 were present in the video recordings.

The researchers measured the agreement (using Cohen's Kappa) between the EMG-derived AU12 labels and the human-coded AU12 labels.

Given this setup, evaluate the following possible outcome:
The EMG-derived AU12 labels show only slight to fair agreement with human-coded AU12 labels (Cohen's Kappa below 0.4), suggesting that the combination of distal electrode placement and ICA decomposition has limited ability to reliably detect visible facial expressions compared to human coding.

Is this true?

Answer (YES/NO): NO